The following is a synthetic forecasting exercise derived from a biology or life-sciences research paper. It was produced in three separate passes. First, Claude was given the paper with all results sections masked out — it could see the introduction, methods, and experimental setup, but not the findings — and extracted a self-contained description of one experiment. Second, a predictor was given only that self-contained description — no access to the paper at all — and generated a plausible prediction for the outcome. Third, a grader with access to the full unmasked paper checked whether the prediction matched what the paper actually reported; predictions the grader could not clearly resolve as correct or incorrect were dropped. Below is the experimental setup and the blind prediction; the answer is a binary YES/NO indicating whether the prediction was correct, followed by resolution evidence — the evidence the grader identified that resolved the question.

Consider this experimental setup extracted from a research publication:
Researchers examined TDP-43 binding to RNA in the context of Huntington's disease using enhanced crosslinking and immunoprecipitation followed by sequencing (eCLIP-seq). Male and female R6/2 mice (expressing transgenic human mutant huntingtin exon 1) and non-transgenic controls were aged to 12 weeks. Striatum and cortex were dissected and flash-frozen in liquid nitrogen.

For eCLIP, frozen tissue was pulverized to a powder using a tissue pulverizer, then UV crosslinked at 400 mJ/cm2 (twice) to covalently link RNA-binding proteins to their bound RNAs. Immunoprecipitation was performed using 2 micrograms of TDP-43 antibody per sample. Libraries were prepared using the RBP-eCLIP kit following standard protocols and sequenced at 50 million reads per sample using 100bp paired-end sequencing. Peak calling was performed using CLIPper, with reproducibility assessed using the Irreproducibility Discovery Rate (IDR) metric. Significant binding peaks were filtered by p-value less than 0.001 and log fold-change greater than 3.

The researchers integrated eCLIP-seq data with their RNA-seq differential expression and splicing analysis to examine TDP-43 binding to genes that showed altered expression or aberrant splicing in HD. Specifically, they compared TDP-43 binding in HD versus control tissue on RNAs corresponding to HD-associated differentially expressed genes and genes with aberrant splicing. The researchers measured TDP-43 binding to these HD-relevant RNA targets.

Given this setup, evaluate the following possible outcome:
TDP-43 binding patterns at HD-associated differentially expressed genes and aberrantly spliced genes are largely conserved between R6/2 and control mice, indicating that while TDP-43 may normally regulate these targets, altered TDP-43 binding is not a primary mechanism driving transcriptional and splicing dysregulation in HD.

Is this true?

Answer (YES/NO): NO